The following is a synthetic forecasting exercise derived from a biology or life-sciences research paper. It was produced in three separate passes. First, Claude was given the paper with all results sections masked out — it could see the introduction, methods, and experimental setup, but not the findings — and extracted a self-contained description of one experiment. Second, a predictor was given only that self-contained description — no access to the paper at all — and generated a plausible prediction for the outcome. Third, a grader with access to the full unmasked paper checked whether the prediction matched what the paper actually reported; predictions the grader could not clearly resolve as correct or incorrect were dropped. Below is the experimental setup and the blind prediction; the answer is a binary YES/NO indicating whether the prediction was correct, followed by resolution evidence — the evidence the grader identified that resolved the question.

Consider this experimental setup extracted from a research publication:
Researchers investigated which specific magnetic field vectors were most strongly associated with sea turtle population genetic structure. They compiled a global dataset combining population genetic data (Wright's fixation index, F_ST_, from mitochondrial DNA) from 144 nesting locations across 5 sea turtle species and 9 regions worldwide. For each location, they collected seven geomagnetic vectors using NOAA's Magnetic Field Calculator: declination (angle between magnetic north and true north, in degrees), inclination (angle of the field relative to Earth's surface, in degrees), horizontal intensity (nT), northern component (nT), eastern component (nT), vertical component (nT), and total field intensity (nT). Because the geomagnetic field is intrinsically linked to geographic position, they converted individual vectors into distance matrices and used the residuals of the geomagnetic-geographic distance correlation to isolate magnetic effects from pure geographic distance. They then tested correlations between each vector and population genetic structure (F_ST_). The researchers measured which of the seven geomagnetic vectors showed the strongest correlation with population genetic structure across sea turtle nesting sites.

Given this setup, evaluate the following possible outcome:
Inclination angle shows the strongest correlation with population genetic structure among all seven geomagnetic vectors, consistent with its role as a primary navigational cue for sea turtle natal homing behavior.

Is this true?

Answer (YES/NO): NO